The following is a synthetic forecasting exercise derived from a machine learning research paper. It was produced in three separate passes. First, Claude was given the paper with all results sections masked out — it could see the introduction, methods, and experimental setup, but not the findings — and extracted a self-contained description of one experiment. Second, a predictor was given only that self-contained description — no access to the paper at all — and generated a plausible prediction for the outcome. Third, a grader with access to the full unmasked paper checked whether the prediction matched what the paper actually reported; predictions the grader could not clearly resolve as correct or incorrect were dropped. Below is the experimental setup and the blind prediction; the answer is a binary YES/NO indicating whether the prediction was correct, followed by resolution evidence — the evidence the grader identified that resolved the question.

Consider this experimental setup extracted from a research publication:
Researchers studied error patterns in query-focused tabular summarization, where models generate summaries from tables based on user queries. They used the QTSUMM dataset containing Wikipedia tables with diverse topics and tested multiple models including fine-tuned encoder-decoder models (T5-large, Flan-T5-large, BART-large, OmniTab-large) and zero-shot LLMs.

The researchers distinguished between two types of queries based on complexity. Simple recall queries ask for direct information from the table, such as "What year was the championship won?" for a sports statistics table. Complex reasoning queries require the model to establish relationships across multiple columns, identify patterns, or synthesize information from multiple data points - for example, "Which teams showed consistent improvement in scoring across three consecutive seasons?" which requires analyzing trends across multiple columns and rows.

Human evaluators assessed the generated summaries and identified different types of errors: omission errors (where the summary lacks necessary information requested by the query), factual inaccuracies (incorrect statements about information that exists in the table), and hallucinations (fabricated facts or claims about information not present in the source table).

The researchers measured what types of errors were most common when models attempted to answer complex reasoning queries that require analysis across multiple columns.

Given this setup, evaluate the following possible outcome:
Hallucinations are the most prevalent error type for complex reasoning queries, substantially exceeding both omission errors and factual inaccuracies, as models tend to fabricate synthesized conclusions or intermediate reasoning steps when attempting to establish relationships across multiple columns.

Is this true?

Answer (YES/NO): NO